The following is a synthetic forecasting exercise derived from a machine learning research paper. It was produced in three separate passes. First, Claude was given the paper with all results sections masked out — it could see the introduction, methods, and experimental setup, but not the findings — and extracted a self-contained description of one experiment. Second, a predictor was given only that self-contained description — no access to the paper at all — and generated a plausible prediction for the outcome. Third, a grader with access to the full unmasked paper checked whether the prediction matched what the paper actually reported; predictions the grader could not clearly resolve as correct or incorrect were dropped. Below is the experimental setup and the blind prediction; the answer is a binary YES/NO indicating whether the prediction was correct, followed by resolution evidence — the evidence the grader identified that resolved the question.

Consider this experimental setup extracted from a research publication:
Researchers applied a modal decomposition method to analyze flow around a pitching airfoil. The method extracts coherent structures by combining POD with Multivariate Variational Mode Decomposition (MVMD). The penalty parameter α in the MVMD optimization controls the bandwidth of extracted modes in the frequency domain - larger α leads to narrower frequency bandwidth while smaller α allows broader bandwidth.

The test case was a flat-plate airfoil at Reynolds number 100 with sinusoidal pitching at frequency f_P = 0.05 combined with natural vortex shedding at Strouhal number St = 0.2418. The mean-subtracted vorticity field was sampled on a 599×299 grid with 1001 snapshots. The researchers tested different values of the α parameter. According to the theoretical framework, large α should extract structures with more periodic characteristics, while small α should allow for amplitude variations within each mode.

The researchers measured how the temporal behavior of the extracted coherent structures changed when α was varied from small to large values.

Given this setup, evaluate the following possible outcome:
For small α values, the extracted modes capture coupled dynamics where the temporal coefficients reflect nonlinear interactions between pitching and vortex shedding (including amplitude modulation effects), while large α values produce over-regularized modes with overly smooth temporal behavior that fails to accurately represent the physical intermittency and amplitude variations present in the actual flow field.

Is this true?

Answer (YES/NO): NO